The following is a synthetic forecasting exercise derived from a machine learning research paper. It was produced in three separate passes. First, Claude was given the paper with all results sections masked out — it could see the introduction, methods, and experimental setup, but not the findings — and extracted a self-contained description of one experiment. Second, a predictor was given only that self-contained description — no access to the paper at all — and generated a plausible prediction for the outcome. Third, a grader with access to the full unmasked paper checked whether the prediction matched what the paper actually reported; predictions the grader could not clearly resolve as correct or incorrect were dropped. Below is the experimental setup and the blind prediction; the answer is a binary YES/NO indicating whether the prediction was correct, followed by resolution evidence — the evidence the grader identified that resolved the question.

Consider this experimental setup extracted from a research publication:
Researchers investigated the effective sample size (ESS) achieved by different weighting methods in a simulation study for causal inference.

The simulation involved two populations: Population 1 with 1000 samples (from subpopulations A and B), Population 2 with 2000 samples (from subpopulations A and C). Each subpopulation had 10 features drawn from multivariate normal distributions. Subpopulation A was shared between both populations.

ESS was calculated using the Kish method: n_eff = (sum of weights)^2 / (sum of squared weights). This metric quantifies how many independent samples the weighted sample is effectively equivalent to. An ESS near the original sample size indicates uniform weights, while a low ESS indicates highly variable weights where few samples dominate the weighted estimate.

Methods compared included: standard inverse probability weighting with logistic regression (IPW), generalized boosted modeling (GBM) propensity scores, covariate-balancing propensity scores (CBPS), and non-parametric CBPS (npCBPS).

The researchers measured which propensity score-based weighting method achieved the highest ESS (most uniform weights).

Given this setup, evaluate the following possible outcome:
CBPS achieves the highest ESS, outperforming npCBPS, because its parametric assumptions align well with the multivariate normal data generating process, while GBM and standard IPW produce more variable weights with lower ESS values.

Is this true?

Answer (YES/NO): NO